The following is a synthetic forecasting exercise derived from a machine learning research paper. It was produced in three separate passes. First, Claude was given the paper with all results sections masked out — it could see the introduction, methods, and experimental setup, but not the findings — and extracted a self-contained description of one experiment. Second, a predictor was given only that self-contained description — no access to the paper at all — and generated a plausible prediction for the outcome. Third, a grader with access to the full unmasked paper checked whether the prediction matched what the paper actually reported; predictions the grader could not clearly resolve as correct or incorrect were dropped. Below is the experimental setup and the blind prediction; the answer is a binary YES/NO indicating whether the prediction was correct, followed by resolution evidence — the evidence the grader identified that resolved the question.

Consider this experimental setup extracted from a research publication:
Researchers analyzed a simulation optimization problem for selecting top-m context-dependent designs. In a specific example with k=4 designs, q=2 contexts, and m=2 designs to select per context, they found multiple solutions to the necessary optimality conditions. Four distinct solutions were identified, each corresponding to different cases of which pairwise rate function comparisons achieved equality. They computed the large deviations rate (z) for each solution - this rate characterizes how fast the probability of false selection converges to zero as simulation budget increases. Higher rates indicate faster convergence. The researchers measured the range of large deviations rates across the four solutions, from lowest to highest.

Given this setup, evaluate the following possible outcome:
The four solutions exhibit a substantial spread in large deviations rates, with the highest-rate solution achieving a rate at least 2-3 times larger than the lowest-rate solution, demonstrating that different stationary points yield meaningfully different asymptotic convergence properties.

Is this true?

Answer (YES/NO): NO